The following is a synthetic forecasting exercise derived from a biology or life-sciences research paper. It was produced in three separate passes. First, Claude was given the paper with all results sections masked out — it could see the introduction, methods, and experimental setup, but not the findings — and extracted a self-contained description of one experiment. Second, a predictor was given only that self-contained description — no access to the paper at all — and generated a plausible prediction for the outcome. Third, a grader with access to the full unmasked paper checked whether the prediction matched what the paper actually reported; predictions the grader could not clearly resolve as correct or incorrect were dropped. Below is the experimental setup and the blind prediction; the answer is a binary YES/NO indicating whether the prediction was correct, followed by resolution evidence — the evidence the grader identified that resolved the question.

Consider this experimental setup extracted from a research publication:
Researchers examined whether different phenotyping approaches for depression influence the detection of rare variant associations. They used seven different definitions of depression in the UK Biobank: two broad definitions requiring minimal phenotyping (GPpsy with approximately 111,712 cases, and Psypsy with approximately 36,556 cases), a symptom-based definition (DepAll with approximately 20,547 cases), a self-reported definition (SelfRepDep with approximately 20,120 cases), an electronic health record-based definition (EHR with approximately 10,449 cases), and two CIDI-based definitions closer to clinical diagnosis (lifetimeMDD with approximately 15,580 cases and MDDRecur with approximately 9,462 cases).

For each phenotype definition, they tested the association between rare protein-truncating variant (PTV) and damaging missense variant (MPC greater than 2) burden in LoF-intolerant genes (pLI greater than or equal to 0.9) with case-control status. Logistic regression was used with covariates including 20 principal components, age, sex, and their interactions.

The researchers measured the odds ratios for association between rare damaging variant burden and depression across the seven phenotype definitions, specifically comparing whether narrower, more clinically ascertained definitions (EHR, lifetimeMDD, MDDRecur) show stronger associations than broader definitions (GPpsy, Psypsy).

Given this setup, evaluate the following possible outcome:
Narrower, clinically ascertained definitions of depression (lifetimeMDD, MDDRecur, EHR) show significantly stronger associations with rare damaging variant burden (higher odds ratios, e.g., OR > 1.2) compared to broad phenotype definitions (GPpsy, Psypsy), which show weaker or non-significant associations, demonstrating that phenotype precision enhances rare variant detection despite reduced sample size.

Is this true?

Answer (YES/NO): NO